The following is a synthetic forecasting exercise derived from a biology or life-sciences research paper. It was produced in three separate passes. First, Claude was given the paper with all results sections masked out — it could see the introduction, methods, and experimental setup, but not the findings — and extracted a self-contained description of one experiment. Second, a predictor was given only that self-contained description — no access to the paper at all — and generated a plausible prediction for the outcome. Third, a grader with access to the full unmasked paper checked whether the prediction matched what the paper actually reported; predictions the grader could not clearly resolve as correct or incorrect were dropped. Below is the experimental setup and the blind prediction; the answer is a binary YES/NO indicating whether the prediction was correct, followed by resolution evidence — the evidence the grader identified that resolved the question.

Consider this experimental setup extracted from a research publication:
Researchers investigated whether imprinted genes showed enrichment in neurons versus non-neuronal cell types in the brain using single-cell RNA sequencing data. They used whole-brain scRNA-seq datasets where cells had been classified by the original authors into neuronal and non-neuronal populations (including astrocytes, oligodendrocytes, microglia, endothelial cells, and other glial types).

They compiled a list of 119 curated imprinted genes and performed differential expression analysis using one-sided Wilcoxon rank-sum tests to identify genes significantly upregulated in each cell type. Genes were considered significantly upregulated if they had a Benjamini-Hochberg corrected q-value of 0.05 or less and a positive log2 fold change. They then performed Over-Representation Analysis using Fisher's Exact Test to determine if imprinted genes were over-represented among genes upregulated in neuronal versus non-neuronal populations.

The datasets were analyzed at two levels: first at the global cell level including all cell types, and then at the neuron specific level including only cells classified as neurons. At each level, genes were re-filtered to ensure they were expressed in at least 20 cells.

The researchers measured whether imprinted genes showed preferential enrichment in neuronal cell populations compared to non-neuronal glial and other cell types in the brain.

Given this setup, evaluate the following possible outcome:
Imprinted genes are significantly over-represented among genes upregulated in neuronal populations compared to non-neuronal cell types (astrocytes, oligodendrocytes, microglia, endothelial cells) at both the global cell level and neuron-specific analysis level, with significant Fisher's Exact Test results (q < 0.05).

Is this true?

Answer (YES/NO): YES